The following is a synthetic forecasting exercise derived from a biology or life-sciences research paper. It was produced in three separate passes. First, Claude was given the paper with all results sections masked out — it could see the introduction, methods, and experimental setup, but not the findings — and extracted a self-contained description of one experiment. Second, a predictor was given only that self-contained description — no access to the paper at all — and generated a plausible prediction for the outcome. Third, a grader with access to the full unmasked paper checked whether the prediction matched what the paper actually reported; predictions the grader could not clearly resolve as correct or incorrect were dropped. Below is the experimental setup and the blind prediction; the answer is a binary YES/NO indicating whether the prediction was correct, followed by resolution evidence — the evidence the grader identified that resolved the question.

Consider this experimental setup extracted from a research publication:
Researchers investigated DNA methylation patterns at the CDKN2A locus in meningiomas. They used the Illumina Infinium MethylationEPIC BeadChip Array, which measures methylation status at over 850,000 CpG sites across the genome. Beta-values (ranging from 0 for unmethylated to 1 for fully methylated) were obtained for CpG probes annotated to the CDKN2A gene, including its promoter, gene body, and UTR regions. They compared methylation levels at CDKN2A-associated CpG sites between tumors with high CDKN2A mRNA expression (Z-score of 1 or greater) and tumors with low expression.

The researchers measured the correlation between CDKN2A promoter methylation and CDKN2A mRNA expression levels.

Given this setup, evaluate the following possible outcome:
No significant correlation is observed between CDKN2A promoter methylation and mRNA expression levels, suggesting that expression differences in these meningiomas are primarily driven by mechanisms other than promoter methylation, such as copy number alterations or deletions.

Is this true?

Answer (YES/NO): NO